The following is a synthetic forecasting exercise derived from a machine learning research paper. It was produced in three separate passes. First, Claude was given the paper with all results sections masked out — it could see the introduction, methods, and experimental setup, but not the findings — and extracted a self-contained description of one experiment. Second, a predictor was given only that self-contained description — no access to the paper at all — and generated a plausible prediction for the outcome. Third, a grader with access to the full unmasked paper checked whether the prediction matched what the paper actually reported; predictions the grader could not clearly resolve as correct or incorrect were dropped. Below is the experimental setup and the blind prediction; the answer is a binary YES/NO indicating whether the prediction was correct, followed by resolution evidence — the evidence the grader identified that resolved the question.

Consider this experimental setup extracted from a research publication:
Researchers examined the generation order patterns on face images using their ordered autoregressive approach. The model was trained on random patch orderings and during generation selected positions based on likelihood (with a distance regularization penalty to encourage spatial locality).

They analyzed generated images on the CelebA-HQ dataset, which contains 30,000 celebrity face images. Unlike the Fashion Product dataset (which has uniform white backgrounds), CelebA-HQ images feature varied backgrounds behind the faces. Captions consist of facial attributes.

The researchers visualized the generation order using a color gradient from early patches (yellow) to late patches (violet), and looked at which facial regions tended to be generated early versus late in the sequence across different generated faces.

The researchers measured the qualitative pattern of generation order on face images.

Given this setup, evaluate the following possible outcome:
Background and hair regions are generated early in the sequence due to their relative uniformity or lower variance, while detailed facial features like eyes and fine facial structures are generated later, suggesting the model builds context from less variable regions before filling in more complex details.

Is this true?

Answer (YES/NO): NO